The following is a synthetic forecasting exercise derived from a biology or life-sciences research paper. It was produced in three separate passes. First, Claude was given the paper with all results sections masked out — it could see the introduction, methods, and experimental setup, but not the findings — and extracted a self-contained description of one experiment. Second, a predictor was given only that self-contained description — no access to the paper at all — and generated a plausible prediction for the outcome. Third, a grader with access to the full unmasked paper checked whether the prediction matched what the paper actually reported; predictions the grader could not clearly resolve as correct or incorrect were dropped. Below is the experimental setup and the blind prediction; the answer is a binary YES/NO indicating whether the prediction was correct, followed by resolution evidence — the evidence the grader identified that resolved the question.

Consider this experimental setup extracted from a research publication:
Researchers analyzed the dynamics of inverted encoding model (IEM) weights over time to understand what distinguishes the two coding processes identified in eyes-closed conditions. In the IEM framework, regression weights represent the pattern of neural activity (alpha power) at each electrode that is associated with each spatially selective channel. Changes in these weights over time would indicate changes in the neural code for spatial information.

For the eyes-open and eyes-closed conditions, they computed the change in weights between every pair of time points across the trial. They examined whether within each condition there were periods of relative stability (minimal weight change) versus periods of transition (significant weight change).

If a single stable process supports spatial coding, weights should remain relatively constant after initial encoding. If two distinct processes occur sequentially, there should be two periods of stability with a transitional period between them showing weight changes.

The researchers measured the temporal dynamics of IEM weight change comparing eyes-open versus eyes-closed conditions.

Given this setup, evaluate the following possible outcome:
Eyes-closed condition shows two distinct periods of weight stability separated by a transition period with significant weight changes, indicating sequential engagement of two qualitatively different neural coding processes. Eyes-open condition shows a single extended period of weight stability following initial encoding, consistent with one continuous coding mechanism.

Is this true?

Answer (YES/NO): YES